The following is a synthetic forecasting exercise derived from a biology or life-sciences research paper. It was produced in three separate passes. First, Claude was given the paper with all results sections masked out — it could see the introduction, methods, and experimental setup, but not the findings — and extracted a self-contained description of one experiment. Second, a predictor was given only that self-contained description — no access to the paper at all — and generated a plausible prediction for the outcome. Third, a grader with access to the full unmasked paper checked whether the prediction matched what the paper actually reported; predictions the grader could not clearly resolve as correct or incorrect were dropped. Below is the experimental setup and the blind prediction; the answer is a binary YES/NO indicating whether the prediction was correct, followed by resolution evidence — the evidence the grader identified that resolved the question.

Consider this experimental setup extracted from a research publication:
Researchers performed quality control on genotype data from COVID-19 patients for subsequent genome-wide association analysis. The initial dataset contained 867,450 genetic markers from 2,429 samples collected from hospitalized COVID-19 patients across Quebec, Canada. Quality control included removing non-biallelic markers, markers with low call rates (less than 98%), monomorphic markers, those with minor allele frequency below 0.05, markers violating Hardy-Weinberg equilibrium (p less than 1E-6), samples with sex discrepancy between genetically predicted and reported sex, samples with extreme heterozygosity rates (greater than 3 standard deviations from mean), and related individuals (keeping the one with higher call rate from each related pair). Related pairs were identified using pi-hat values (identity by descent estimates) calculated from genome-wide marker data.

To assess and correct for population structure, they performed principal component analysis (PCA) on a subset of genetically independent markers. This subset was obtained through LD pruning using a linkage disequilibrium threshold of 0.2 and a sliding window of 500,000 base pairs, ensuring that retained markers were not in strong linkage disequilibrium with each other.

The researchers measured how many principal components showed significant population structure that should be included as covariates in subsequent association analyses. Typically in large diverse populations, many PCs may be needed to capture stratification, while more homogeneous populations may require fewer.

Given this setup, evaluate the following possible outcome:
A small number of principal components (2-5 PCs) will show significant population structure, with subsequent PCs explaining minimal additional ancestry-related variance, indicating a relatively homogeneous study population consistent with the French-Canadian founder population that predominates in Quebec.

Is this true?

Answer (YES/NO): YES